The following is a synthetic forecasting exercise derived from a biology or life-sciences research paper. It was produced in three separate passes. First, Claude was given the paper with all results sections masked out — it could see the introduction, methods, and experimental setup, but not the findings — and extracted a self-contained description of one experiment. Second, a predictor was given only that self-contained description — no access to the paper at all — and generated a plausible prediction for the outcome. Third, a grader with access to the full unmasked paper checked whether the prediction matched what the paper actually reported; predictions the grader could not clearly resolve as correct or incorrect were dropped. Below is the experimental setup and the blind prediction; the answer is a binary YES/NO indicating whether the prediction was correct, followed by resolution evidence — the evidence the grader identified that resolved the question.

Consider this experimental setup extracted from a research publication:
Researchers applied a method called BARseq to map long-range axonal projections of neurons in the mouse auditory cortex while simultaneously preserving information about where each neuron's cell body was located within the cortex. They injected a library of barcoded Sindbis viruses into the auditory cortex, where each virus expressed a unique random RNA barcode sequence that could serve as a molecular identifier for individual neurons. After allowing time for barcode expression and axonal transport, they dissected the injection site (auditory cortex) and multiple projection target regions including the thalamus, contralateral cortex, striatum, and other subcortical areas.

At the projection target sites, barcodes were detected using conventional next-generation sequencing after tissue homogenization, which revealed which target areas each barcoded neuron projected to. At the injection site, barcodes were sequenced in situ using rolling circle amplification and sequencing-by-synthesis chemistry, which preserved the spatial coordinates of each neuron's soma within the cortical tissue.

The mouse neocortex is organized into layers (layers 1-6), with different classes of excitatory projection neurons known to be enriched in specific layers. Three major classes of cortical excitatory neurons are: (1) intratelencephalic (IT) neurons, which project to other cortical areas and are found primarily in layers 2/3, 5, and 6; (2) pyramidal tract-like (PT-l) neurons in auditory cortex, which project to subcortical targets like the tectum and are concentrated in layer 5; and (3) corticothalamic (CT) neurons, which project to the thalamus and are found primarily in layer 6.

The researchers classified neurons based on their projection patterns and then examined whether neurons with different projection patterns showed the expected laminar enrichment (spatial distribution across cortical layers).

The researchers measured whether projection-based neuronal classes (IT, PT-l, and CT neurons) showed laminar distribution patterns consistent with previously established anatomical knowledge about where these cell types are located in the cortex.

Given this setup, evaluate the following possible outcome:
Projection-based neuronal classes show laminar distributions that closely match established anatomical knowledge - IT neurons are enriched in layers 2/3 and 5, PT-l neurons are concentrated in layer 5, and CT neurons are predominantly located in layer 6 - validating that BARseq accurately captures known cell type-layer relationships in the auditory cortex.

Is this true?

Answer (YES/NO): YES